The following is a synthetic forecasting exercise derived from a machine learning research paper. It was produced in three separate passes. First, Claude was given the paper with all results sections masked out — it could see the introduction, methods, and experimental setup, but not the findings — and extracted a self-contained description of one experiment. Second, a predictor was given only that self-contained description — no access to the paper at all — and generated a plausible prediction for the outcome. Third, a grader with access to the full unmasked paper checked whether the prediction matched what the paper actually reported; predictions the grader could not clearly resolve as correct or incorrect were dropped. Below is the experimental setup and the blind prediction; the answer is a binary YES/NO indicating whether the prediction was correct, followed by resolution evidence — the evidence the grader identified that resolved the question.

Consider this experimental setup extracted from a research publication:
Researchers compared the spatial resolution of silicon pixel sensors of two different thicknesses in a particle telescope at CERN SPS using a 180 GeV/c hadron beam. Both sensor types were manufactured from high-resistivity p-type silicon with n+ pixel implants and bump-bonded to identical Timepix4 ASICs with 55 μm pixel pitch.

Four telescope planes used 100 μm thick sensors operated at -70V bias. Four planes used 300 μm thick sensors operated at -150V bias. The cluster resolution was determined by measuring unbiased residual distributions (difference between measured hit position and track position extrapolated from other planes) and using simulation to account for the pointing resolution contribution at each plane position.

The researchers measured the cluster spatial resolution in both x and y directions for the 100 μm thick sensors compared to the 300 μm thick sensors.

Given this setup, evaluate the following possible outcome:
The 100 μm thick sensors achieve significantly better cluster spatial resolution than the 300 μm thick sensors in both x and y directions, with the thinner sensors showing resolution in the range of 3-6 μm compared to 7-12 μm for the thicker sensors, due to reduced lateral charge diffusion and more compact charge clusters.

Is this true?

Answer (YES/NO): NO